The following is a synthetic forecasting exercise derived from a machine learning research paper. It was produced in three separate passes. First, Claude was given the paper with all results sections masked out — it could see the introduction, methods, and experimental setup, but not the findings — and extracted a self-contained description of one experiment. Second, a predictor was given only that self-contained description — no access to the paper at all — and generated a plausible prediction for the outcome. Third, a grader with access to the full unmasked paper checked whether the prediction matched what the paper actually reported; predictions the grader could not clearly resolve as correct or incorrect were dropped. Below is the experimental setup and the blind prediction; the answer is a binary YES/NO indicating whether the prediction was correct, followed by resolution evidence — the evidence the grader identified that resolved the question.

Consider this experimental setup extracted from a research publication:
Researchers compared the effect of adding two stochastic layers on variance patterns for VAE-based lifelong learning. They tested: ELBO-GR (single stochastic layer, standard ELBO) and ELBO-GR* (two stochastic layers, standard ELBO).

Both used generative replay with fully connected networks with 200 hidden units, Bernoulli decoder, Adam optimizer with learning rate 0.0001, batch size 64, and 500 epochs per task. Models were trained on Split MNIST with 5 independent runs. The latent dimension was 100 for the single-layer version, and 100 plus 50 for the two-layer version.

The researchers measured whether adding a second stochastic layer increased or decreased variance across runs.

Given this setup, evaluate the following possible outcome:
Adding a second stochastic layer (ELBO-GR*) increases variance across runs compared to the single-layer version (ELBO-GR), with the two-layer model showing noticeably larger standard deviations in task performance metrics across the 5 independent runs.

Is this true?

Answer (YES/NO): YES